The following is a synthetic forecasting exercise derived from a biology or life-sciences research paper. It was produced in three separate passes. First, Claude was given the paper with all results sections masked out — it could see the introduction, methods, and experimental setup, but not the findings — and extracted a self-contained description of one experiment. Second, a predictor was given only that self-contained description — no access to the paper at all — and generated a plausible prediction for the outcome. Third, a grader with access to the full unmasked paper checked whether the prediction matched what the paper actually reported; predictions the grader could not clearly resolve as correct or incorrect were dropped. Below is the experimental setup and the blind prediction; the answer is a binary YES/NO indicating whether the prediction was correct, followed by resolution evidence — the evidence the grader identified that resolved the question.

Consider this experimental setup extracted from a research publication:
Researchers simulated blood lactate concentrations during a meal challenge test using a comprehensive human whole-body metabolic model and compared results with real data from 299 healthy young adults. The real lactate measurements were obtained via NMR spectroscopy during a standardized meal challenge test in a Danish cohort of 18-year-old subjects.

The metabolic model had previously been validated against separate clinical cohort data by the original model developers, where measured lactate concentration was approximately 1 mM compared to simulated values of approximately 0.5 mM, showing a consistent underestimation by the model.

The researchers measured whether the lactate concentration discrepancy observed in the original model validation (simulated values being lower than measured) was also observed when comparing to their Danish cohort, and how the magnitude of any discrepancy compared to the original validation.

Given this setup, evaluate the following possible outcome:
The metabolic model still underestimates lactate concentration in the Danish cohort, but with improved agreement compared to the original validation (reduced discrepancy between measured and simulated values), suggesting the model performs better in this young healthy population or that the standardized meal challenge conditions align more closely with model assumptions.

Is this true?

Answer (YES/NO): NO